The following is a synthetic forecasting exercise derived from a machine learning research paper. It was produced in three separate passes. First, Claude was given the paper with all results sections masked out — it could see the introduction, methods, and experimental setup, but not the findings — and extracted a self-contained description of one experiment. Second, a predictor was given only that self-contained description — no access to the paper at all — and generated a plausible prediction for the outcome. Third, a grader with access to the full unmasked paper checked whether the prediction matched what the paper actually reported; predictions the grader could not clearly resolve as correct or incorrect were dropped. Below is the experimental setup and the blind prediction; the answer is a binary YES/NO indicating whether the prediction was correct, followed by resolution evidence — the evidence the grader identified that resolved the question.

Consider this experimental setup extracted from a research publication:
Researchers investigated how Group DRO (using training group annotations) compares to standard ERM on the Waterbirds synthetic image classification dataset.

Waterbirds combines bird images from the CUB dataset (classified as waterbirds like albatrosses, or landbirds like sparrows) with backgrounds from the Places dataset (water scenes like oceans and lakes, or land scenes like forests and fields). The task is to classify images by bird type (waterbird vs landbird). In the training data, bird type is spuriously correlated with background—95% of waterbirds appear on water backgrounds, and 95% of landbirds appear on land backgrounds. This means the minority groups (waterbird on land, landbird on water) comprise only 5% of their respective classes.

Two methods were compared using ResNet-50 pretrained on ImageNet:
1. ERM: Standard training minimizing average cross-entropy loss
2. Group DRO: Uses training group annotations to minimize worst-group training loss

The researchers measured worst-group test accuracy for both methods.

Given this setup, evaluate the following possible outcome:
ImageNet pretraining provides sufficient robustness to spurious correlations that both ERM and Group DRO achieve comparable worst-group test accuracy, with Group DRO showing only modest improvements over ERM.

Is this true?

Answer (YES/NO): NO